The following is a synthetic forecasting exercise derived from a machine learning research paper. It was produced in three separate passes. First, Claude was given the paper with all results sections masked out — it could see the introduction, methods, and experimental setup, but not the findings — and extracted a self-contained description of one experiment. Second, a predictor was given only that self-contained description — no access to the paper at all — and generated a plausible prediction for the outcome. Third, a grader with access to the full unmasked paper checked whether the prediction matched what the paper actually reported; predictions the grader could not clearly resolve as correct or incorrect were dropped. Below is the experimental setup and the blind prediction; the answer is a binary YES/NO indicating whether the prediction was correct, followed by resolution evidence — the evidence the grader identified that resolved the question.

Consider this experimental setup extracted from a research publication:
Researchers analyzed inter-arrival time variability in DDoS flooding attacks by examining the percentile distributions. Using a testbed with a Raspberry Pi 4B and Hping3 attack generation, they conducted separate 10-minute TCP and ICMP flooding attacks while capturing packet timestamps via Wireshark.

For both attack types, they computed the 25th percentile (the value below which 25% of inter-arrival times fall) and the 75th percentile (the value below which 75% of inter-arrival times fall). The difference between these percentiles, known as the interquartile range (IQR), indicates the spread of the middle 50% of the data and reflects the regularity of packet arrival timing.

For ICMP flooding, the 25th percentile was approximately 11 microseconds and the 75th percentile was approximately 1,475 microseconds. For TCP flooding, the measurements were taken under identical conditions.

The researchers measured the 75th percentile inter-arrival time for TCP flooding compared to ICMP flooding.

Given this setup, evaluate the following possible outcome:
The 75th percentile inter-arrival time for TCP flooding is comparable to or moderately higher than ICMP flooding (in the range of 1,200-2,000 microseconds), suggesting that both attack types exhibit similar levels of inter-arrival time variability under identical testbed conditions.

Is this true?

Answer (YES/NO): NO